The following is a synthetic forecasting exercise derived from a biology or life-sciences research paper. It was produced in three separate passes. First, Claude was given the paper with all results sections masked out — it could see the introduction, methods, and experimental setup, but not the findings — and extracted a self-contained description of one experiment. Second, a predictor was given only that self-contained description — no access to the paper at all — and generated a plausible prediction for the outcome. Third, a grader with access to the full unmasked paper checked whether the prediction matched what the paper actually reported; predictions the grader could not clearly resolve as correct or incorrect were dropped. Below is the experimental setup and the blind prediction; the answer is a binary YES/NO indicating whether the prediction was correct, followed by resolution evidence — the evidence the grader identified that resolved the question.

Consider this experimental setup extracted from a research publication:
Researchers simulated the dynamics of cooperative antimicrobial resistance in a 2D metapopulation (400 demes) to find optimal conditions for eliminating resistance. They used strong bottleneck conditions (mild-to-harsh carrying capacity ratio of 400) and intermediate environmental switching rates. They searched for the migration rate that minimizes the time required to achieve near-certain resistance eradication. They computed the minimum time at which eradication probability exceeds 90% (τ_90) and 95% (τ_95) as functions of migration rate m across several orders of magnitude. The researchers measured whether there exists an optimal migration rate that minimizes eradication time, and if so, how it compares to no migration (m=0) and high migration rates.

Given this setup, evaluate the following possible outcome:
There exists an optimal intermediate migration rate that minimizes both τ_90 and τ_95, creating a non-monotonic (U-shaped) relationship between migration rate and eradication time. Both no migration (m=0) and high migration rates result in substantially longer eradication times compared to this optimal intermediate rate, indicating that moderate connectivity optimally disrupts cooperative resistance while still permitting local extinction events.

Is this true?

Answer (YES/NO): YES